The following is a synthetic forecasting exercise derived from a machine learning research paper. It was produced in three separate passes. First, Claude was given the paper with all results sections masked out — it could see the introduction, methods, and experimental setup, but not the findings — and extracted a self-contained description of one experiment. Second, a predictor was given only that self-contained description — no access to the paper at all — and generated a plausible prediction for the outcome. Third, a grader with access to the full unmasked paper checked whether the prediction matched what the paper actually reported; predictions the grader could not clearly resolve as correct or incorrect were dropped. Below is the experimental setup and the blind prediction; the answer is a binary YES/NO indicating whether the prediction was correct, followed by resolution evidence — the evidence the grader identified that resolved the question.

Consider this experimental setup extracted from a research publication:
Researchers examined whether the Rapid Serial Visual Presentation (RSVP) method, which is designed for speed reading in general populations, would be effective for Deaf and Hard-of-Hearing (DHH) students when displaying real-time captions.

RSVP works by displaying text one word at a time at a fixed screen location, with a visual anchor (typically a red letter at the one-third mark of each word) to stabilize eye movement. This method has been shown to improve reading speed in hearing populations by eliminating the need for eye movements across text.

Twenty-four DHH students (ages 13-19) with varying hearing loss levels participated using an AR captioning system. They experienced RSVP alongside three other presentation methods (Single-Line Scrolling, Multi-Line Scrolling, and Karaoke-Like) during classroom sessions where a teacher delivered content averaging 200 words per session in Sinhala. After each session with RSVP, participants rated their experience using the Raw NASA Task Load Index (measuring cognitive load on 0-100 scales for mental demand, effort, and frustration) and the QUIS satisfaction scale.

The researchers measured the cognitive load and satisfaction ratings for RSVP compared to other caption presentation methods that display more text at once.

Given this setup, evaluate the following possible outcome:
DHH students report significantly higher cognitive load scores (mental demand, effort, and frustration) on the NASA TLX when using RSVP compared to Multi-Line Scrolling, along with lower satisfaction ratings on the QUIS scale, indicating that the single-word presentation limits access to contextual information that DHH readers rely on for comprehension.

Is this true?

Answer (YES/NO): NO